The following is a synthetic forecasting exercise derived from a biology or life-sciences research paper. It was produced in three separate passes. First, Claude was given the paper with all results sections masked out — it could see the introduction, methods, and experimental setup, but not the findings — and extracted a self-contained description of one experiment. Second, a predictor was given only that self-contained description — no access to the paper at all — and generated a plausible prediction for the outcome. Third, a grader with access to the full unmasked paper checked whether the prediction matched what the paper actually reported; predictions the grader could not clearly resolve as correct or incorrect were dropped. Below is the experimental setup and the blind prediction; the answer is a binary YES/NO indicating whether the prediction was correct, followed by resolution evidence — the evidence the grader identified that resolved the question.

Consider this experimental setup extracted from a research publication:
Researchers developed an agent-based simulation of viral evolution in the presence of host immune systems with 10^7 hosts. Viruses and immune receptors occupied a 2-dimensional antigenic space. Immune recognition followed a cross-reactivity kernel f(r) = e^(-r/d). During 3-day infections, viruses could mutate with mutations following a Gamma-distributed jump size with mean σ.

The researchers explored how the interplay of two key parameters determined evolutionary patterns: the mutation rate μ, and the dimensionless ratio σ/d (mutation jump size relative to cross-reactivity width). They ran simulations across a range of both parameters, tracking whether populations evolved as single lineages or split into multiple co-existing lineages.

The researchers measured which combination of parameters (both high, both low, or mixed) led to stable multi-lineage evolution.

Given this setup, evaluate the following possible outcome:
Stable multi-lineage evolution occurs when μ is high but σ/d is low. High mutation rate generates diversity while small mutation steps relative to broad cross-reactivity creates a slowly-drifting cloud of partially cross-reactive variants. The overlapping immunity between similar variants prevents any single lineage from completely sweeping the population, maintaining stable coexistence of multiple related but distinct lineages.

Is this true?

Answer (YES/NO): NO